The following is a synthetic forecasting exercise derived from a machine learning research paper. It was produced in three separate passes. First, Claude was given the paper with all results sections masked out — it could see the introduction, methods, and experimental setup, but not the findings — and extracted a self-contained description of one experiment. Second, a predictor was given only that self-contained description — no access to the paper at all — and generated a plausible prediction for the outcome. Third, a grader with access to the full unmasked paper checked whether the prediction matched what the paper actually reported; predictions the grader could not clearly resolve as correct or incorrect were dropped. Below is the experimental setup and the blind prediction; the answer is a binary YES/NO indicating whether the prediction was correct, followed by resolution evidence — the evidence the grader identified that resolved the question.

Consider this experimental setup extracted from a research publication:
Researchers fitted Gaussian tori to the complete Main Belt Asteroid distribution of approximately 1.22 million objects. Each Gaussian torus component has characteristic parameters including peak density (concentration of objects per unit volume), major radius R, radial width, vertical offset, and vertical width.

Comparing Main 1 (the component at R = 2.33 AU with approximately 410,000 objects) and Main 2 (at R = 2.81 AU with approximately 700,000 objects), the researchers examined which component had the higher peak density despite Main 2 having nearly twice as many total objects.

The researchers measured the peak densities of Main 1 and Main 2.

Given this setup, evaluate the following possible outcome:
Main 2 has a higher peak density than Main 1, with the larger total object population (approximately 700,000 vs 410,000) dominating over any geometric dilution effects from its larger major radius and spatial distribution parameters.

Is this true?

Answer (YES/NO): NO